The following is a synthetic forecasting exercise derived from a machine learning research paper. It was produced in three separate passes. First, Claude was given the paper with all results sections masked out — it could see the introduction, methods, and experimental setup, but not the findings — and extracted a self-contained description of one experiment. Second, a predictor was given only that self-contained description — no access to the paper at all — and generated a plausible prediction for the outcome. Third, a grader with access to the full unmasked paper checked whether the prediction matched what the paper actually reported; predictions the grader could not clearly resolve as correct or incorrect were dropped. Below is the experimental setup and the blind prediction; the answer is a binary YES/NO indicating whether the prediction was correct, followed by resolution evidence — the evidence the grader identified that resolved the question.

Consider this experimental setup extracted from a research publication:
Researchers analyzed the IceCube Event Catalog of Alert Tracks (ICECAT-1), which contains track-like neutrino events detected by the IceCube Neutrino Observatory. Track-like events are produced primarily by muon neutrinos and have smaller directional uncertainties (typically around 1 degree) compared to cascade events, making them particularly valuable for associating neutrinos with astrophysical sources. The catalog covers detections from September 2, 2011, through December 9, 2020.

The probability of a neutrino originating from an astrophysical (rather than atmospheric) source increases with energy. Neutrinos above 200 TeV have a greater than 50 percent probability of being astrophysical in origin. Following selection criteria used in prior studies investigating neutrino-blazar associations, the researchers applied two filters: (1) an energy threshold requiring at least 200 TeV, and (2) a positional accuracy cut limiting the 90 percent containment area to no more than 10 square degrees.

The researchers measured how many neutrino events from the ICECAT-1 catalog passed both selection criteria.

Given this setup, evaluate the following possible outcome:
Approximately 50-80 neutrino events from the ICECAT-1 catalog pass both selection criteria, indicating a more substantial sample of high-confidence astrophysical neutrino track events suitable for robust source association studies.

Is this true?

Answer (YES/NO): YES